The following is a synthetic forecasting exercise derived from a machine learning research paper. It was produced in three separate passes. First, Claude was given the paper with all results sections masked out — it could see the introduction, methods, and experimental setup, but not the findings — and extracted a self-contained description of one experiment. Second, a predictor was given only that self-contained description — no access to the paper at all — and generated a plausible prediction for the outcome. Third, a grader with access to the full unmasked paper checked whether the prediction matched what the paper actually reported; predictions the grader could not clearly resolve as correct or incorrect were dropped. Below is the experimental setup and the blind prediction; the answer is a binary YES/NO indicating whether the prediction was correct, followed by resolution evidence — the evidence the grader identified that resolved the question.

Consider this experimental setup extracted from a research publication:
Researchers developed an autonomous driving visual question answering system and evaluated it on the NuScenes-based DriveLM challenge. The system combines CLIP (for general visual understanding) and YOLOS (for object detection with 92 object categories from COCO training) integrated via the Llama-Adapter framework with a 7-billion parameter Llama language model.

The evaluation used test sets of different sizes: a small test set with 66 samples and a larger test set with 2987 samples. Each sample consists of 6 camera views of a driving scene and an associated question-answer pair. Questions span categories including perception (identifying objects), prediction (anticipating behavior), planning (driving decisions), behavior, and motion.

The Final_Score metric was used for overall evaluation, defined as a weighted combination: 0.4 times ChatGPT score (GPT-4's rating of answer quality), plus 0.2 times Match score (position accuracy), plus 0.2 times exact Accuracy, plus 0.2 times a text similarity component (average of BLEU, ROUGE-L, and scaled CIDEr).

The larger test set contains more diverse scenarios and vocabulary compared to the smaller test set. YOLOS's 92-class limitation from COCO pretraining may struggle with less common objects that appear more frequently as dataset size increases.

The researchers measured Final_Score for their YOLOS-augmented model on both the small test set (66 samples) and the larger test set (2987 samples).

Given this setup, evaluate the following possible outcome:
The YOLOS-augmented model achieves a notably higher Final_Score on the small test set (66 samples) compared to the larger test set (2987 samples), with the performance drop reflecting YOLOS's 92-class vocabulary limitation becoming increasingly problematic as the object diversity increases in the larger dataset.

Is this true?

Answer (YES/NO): YES